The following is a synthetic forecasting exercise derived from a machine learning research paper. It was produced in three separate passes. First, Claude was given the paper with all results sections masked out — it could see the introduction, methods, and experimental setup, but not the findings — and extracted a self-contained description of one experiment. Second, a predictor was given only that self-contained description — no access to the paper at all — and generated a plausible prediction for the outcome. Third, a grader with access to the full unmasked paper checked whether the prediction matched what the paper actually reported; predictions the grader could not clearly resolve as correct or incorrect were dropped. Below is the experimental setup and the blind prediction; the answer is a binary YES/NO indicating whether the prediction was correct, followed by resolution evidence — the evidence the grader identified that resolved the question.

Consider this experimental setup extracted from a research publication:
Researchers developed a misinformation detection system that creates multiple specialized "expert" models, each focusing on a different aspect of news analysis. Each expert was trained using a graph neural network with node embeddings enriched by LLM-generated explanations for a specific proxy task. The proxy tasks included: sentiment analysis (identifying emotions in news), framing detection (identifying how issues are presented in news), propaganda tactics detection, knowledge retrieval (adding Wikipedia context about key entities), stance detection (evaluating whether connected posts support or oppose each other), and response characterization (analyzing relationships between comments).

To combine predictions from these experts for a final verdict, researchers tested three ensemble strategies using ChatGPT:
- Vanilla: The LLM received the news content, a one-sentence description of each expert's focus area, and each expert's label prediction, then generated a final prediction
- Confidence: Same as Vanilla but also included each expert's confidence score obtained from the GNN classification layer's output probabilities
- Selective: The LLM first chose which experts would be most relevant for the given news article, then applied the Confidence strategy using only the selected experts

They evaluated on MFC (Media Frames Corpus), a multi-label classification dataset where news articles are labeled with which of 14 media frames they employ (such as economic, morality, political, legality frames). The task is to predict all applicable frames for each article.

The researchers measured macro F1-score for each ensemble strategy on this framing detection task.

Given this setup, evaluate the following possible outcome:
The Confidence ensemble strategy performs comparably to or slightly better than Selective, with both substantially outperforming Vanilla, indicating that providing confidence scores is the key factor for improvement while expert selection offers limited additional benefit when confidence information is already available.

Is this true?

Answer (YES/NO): YES